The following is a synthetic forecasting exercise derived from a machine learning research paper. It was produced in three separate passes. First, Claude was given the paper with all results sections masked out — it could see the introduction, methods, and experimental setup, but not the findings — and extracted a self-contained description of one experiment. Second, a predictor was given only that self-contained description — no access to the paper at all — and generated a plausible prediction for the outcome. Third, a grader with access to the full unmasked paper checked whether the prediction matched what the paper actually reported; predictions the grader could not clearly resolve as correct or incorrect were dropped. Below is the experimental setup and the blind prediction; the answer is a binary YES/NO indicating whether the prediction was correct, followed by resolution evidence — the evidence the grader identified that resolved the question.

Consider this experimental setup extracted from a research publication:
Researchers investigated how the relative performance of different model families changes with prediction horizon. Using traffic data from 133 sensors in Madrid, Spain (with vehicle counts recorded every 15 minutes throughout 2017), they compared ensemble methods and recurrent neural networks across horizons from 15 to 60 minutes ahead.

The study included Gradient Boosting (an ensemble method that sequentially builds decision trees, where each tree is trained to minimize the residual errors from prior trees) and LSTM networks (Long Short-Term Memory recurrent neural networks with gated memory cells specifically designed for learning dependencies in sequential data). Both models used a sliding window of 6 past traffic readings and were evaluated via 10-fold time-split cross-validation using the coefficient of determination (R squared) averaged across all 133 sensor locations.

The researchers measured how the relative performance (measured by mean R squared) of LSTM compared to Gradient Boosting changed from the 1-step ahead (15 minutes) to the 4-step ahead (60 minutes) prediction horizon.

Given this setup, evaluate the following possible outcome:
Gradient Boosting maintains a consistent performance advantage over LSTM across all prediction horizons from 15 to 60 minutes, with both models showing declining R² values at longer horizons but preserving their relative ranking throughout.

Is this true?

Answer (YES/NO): NO